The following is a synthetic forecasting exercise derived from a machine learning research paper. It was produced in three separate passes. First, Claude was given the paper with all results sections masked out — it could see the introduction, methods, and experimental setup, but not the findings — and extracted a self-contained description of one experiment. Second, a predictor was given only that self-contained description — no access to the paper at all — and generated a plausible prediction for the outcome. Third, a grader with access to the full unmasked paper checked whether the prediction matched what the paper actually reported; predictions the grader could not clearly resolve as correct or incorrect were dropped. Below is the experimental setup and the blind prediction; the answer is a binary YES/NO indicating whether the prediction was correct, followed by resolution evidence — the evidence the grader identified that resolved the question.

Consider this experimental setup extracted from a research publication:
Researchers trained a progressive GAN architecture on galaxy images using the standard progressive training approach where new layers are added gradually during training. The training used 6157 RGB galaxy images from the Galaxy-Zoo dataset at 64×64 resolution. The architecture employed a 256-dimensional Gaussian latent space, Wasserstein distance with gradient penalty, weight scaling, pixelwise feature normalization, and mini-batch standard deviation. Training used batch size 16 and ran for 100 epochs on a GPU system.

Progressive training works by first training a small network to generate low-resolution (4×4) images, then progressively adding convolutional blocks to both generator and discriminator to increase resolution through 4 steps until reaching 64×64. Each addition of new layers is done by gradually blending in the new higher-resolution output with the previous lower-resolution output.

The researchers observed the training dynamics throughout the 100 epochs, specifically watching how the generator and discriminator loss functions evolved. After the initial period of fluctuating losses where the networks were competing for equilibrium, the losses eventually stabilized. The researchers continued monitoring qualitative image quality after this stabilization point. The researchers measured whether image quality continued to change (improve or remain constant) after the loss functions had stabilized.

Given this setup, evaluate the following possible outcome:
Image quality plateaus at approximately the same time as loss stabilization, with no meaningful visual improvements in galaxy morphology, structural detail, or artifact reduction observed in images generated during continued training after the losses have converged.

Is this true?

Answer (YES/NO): NO